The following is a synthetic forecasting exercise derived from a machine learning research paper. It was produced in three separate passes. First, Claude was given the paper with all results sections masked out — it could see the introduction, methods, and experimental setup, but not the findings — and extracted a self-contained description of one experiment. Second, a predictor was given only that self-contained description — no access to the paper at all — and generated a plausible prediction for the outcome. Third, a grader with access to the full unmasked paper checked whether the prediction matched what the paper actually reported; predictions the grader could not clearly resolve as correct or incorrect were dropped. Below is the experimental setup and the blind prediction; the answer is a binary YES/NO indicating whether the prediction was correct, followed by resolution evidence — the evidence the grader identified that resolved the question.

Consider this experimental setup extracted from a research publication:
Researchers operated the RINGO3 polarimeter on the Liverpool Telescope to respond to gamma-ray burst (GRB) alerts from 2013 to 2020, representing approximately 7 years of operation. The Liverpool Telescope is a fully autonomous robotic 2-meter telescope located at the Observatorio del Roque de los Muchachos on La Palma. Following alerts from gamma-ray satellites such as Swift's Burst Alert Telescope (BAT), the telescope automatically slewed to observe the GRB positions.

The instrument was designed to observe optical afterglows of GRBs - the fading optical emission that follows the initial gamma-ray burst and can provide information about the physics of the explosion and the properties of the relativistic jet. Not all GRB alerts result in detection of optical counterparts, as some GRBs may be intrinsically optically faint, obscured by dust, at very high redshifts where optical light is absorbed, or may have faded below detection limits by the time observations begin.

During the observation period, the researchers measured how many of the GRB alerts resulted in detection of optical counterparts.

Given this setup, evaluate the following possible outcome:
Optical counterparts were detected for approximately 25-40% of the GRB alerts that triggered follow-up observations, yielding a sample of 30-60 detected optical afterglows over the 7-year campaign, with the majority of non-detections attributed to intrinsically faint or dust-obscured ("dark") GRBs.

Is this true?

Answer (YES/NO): NO